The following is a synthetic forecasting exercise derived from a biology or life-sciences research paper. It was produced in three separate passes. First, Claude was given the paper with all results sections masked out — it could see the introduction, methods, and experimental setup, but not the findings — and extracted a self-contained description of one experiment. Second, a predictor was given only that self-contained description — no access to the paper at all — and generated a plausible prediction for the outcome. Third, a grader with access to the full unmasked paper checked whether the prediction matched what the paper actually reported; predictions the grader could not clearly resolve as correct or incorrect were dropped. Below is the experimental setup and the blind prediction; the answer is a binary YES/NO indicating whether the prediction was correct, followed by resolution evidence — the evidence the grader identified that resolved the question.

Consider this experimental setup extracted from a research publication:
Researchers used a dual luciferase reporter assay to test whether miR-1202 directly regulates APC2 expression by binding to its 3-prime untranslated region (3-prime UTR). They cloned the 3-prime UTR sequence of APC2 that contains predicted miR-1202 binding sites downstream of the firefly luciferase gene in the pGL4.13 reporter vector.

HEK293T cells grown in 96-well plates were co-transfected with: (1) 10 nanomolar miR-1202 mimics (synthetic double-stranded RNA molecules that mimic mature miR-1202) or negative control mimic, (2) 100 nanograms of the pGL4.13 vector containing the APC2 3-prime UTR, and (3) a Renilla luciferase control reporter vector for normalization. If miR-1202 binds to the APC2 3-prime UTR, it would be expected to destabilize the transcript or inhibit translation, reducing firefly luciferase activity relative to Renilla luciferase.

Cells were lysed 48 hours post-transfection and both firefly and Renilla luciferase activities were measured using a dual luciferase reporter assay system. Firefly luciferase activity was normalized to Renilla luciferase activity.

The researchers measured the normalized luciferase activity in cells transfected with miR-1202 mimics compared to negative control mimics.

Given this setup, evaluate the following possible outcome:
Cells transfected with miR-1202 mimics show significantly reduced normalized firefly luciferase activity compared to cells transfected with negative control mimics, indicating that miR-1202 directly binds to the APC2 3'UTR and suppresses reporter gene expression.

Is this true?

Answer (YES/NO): YES